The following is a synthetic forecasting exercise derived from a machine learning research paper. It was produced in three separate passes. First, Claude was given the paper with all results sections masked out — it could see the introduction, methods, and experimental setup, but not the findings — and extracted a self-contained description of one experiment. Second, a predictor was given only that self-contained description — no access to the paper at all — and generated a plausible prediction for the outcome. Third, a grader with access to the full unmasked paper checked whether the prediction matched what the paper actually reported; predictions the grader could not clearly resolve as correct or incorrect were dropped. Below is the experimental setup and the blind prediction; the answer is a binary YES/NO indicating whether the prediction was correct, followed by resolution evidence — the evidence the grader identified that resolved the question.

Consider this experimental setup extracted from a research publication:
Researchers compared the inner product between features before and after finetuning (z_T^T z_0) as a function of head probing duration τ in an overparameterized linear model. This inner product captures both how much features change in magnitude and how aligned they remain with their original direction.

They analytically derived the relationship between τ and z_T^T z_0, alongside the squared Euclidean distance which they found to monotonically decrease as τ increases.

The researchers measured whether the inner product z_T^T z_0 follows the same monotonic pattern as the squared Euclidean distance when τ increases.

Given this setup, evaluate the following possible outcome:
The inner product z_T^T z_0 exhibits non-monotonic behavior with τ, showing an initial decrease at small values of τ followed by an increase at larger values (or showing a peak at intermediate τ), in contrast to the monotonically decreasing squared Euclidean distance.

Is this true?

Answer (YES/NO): YES